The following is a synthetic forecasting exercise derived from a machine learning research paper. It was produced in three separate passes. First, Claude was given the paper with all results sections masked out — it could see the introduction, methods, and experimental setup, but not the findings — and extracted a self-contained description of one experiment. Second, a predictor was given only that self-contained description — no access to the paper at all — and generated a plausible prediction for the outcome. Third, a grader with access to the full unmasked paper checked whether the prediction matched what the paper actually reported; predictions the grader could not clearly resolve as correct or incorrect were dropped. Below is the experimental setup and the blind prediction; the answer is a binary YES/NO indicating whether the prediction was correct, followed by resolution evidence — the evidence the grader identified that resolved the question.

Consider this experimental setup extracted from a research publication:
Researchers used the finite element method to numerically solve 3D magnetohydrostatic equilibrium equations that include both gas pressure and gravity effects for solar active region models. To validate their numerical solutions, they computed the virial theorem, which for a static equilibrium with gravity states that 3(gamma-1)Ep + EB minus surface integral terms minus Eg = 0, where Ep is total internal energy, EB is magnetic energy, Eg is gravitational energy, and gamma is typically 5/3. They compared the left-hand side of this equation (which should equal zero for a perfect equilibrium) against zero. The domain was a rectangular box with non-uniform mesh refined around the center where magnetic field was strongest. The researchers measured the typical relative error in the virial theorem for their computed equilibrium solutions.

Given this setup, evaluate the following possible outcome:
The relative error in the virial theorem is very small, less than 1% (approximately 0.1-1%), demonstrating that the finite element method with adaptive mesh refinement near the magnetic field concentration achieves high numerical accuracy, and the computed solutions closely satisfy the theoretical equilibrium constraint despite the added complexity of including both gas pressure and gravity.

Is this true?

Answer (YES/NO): NO